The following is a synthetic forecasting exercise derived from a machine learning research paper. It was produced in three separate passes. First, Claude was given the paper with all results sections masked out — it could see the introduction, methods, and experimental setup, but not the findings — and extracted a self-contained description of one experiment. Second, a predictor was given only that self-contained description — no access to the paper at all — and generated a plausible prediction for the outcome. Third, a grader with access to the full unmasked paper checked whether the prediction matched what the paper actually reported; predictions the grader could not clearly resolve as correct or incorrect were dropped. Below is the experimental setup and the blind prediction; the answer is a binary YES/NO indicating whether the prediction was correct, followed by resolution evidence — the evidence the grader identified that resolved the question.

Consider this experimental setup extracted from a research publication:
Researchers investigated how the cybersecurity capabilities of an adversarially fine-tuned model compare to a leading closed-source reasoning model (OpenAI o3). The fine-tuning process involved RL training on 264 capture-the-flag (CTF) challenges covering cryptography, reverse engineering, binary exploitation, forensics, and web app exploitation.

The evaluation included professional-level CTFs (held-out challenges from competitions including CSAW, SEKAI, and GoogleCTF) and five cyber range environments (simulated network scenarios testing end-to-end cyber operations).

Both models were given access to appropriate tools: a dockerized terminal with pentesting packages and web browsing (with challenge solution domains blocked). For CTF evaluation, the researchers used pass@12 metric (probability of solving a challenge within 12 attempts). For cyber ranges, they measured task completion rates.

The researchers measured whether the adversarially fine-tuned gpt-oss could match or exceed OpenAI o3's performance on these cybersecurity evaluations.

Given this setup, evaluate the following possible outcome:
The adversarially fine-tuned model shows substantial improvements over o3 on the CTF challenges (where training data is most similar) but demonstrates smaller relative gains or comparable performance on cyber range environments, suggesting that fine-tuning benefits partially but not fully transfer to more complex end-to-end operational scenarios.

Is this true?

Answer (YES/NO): NO